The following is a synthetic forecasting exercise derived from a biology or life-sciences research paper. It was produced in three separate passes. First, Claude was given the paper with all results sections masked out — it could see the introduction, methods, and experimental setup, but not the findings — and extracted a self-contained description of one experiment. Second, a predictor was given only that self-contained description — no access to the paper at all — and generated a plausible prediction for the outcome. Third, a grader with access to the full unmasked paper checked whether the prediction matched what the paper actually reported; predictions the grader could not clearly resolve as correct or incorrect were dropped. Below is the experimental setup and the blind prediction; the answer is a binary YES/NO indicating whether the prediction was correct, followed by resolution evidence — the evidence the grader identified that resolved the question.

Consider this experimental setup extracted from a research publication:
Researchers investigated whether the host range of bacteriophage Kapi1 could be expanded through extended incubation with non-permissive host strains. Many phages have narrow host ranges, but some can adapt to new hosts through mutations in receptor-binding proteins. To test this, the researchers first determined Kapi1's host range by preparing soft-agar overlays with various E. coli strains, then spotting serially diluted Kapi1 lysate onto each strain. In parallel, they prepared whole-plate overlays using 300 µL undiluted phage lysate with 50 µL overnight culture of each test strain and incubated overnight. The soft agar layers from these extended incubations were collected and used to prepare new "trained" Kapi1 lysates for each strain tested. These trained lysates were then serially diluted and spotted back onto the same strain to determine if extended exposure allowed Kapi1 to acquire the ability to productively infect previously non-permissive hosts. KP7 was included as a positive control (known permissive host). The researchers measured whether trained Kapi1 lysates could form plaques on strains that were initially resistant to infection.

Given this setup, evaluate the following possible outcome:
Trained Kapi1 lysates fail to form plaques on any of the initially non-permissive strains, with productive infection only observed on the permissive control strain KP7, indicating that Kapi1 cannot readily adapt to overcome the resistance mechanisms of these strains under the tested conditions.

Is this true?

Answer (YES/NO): YES